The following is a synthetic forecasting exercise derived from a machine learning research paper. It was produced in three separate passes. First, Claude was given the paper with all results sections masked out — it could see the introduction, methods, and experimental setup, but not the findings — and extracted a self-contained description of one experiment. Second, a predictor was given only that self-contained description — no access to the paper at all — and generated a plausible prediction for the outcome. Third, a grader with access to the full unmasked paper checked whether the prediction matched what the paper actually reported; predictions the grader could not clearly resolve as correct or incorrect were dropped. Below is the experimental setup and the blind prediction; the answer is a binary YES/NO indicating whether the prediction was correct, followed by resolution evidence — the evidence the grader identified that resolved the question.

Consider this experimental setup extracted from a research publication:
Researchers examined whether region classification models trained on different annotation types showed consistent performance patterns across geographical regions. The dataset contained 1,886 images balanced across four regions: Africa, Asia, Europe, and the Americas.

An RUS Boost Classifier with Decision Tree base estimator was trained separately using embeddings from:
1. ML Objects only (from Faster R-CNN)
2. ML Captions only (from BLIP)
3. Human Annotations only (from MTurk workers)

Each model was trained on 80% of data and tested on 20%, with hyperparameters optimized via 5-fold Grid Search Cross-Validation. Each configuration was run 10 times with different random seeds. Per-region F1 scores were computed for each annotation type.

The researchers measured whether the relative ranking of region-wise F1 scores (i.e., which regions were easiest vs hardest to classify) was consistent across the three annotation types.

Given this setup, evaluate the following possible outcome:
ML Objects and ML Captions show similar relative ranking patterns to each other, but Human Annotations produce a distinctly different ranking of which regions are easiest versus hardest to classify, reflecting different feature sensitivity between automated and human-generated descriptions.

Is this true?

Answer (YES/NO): NO